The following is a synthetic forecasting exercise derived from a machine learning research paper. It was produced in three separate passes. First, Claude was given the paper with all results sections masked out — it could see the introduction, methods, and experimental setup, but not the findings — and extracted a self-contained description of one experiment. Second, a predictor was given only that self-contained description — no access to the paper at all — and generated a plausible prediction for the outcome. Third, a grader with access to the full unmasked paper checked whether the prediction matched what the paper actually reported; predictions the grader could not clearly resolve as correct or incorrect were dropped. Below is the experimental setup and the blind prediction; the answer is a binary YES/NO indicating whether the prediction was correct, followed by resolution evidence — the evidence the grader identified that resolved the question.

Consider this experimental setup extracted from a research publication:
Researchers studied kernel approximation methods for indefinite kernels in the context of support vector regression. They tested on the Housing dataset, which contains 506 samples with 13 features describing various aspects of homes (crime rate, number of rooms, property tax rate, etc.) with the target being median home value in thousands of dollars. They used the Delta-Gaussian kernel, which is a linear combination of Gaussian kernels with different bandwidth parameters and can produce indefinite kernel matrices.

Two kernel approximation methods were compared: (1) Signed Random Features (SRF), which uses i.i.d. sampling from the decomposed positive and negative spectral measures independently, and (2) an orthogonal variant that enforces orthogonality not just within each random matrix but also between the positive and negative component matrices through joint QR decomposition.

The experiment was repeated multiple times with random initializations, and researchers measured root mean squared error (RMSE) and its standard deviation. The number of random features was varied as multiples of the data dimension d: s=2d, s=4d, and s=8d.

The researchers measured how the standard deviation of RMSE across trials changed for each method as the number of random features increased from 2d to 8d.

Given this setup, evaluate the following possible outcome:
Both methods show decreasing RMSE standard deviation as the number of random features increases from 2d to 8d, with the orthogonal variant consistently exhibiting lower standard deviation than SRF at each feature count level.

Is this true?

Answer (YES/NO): NO